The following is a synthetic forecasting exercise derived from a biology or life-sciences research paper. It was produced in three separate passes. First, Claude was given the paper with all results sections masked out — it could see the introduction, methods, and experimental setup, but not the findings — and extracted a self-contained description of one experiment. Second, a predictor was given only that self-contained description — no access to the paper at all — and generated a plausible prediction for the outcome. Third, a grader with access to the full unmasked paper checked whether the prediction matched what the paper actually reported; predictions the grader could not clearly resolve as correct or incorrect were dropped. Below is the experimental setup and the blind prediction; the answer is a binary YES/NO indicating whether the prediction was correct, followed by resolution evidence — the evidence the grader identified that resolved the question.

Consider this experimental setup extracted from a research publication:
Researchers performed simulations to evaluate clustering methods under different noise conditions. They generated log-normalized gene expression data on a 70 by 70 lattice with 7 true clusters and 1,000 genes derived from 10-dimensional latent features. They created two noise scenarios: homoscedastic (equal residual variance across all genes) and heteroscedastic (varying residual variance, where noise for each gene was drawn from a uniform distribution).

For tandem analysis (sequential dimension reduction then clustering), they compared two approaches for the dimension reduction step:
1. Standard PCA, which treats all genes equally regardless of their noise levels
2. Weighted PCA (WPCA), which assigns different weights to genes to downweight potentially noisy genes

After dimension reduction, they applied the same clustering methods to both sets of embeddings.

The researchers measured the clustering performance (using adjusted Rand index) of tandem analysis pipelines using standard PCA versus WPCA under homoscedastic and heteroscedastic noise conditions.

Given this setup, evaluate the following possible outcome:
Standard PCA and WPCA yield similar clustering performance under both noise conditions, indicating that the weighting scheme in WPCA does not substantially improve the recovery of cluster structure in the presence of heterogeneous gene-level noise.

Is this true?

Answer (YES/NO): NO